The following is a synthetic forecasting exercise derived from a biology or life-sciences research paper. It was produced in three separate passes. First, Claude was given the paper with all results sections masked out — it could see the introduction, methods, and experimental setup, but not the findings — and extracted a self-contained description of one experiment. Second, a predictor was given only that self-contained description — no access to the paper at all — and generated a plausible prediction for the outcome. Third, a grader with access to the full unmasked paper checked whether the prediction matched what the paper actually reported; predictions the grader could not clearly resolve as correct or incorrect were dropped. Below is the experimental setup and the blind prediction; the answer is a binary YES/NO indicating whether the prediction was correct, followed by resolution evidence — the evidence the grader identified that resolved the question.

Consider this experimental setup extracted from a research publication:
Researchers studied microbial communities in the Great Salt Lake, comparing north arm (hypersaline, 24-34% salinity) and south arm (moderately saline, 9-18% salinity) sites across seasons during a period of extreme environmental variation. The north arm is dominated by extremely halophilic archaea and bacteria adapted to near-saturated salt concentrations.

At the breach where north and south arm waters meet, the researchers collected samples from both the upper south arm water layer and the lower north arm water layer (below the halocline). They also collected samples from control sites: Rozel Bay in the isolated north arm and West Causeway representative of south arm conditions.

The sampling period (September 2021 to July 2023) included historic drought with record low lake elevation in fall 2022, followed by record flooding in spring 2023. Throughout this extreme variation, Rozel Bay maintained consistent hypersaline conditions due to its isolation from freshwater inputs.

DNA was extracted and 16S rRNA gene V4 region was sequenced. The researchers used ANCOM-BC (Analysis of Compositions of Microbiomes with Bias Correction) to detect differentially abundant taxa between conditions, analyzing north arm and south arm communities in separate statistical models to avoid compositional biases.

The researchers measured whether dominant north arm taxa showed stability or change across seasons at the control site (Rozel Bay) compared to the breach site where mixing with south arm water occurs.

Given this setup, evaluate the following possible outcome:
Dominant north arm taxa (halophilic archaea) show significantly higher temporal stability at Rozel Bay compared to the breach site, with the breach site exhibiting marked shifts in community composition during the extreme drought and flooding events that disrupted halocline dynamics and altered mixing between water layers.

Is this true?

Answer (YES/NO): NO